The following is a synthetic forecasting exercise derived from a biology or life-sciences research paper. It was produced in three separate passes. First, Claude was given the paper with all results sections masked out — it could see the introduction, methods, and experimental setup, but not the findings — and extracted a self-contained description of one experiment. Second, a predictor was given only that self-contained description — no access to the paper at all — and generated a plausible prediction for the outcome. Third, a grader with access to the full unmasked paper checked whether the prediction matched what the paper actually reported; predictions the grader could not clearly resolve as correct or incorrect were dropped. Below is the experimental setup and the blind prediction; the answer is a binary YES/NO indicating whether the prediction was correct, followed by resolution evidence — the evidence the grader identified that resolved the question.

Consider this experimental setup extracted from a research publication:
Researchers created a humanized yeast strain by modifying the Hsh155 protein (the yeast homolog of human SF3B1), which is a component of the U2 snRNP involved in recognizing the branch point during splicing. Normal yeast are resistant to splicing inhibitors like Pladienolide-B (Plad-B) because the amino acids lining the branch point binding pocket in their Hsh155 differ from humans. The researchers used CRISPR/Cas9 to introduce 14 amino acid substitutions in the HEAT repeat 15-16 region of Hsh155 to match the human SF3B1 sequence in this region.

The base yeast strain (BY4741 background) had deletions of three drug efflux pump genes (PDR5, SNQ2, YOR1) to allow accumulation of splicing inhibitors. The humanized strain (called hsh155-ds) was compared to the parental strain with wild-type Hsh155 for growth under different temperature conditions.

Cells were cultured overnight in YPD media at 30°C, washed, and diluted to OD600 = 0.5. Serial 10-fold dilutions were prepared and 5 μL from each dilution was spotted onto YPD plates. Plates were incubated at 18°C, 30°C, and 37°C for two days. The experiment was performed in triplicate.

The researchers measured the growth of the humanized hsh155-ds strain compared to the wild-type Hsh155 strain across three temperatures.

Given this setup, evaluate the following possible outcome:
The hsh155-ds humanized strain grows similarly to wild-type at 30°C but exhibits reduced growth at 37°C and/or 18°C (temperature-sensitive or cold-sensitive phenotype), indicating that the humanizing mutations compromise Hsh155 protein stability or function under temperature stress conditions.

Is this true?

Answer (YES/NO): NO